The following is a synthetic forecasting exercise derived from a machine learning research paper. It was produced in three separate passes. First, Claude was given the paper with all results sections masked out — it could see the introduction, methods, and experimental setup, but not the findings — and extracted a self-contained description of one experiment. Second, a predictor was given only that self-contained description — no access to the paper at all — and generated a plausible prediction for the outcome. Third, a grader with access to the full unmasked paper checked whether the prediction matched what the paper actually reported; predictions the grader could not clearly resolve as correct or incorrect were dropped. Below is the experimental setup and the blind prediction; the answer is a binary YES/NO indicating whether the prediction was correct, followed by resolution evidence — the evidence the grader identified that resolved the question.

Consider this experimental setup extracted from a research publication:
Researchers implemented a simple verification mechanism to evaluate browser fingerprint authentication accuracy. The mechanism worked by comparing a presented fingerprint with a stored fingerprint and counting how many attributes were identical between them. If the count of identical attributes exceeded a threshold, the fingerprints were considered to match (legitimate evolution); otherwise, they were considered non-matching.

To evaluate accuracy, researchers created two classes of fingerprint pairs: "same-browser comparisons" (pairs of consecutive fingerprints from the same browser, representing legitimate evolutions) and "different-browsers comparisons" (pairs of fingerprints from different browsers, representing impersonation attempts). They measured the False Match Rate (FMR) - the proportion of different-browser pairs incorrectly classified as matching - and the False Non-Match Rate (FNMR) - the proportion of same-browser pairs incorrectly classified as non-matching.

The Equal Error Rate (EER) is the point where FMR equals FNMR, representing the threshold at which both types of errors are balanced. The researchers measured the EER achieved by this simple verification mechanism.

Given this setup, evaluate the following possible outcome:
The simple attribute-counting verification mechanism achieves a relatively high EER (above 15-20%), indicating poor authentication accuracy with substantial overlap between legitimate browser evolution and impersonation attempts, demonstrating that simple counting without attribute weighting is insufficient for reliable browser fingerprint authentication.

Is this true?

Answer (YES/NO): NO